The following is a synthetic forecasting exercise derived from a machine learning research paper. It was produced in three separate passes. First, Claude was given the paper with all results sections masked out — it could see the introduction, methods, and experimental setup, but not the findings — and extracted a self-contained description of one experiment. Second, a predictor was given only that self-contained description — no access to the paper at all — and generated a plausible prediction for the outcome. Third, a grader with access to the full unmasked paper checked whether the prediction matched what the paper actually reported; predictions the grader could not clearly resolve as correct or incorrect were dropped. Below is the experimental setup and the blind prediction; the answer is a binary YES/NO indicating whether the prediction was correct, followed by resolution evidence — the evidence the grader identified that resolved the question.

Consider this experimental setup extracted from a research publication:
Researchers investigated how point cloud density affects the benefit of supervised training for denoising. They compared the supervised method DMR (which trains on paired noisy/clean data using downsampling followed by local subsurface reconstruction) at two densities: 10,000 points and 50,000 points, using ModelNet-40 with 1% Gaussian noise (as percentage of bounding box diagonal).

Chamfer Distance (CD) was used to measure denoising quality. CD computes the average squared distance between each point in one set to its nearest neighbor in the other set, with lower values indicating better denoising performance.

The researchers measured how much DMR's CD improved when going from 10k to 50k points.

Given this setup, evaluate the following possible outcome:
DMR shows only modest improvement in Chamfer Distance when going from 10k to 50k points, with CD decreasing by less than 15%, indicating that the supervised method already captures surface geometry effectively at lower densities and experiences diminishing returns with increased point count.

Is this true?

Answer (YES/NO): NO